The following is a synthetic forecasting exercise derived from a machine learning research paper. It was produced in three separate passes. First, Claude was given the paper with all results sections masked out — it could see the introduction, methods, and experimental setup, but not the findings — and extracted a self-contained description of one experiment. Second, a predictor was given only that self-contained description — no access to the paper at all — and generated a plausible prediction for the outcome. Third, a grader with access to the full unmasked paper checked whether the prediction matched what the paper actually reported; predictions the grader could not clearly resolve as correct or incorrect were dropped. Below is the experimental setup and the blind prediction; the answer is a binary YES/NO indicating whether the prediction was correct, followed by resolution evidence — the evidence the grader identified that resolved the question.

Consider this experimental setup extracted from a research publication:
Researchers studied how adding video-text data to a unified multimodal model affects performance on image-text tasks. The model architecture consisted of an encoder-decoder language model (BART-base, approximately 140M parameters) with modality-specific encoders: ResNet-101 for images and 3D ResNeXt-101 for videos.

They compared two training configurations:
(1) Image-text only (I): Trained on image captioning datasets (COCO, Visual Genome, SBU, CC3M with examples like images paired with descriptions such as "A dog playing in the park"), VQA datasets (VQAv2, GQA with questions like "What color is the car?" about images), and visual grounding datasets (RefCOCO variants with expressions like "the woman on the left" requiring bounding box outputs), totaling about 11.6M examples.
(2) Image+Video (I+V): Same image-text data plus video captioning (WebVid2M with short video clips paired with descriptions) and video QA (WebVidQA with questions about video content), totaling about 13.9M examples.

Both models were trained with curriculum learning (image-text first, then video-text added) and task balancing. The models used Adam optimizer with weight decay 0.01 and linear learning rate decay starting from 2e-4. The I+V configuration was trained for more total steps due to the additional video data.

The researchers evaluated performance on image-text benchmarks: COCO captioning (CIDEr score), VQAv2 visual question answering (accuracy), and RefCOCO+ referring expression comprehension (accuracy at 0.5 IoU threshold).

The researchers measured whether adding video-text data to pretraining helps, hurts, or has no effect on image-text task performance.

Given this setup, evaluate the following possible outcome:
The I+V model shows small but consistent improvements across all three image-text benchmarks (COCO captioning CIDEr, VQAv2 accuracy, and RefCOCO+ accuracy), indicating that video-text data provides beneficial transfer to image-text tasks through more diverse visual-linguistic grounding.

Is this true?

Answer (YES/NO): NO